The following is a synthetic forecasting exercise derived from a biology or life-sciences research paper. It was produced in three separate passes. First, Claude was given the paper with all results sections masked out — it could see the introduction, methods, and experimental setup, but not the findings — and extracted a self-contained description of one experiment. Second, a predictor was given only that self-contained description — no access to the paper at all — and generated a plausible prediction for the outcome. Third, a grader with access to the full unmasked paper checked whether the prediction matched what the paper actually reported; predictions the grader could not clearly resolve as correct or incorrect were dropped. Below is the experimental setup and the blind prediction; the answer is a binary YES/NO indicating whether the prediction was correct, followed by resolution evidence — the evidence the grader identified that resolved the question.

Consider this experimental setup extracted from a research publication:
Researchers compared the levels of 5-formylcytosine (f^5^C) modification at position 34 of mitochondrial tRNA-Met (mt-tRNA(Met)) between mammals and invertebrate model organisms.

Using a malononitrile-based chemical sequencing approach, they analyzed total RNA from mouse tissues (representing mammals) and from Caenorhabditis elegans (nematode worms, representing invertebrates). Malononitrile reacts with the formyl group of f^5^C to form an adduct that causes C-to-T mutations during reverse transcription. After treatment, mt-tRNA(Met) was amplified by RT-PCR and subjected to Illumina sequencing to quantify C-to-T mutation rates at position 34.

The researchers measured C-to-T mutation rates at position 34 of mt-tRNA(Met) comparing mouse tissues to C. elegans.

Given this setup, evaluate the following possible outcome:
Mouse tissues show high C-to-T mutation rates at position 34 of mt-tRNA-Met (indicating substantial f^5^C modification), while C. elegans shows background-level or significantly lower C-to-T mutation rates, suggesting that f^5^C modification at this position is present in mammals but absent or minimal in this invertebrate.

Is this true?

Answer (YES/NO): NO